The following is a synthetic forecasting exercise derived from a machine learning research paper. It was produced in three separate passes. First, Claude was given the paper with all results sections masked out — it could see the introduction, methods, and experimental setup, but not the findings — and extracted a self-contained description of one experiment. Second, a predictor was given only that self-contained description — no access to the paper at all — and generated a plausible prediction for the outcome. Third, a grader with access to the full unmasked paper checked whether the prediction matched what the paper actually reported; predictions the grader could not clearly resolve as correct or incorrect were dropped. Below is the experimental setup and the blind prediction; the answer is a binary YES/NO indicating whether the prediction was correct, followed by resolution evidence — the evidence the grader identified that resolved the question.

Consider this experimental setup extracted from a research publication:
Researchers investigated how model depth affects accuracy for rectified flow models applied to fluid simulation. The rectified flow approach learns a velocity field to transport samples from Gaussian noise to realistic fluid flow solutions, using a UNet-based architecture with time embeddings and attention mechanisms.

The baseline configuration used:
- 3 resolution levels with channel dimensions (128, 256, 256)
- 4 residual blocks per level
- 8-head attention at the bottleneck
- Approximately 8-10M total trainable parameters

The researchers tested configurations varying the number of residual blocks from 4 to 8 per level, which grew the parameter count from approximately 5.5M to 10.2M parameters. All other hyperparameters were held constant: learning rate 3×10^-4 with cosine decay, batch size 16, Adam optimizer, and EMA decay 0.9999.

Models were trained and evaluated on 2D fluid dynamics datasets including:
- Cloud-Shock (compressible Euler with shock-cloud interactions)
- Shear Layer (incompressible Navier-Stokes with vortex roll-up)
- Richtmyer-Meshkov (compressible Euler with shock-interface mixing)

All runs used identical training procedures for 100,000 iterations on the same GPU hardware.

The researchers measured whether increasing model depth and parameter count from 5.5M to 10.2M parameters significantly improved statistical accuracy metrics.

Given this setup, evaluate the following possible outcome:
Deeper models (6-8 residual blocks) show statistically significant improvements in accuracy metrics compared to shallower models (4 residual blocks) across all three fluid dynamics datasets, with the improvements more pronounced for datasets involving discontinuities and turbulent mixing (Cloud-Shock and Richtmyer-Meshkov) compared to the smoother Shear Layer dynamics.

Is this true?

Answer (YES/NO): NO